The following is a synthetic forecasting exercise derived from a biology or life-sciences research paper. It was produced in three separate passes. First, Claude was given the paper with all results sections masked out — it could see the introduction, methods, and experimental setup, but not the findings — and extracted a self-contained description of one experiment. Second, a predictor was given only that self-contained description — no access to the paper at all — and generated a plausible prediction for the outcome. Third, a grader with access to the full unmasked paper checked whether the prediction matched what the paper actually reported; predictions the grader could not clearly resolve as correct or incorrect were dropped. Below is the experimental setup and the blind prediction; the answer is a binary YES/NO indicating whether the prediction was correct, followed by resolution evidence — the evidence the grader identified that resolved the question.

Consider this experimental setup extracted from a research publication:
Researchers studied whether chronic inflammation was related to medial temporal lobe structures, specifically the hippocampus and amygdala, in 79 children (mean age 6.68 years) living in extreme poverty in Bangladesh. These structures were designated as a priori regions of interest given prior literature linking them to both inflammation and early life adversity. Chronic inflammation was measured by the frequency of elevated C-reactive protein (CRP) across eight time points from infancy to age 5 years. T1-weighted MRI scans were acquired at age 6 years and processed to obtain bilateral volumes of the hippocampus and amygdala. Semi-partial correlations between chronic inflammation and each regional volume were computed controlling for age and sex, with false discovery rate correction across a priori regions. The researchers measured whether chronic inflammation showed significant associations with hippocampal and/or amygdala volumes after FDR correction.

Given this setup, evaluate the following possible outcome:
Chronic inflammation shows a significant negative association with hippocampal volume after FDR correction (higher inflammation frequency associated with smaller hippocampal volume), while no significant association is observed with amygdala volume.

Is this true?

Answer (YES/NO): NO